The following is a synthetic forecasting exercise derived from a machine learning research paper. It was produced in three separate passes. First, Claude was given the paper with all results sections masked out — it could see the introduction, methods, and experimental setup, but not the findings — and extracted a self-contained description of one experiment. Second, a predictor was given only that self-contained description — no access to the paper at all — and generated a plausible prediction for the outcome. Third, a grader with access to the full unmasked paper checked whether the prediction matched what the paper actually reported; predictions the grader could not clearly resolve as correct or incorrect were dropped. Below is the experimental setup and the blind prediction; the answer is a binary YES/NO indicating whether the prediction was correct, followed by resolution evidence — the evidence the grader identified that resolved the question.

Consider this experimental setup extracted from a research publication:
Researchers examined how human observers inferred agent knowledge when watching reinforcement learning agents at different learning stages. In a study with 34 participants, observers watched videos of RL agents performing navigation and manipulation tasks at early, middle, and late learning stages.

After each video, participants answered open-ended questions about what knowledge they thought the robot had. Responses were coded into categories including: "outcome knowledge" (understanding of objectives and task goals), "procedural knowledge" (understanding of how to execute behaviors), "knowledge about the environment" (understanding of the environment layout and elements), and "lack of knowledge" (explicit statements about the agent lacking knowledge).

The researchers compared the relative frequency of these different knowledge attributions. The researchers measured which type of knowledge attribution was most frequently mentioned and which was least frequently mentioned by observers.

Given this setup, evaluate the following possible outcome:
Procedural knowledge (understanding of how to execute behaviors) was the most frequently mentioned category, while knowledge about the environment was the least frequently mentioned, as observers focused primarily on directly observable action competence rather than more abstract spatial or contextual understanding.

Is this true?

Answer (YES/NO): NO